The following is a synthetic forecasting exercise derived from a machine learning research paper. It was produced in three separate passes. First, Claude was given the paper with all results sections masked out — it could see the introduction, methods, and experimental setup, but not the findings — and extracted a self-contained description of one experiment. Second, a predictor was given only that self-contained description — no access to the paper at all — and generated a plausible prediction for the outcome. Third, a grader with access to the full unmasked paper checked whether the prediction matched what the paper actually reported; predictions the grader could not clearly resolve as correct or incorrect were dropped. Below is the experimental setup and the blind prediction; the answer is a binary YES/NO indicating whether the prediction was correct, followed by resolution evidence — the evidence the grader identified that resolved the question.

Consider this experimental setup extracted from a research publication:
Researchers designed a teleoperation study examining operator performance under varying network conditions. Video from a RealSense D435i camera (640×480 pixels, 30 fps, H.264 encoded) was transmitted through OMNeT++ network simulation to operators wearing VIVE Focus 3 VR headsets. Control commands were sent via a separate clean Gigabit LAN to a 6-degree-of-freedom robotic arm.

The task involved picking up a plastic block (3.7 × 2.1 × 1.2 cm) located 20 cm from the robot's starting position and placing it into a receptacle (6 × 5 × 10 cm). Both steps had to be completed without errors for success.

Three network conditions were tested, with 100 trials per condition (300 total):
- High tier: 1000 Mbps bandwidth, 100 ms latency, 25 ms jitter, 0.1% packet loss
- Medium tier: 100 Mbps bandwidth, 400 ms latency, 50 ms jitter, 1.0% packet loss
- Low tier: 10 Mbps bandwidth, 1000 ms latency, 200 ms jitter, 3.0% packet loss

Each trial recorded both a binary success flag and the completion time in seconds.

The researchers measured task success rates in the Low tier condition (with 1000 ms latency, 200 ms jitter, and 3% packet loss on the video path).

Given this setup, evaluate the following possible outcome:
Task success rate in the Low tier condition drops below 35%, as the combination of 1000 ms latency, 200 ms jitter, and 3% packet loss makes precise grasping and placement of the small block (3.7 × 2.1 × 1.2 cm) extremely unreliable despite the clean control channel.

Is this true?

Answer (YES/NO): YES